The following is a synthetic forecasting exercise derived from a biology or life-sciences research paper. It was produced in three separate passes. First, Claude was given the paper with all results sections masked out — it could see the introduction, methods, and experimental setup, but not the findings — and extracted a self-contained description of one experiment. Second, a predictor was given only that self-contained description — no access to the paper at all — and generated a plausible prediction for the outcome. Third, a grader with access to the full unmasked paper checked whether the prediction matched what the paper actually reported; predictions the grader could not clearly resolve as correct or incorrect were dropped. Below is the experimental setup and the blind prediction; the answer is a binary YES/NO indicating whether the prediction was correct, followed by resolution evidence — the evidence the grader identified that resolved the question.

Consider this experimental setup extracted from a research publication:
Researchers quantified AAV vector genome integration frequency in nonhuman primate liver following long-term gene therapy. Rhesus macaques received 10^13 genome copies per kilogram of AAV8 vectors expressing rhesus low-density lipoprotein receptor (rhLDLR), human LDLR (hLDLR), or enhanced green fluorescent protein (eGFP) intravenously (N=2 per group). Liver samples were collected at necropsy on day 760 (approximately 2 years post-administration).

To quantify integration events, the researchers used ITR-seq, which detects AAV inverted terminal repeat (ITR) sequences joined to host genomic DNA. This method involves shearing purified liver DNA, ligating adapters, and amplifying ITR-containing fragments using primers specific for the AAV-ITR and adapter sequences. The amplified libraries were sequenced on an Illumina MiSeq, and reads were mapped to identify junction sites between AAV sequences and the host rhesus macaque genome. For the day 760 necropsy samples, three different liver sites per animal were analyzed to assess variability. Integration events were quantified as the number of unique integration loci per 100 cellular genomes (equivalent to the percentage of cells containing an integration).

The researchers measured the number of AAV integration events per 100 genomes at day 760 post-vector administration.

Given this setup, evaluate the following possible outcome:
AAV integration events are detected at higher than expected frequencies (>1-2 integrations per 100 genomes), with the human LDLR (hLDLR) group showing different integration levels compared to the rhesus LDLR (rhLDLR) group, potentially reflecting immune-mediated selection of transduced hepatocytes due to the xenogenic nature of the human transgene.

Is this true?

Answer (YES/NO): NO